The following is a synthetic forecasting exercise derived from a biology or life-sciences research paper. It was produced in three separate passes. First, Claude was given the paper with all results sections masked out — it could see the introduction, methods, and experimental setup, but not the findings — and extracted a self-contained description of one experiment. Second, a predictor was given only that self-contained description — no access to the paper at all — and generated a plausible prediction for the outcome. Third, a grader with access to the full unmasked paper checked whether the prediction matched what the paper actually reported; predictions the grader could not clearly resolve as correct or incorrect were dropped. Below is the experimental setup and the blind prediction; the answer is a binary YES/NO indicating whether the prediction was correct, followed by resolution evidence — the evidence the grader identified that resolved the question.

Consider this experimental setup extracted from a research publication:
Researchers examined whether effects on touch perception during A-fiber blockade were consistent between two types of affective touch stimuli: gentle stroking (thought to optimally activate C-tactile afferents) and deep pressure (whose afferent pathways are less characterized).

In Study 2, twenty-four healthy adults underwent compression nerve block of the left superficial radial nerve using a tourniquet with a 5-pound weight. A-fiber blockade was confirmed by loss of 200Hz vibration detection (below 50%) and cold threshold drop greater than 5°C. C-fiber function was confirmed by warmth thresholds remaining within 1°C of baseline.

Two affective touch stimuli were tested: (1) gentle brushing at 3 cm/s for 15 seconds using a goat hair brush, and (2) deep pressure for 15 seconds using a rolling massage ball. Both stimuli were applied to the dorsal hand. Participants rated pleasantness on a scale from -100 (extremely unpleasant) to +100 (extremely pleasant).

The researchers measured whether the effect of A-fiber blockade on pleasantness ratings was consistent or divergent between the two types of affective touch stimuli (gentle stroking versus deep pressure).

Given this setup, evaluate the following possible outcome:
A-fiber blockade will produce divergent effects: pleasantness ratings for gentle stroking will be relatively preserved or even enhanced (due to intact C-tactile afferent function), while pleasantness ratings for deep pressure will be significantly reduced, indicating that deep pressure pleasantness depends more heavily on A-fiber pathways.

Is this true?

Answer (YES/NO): NO